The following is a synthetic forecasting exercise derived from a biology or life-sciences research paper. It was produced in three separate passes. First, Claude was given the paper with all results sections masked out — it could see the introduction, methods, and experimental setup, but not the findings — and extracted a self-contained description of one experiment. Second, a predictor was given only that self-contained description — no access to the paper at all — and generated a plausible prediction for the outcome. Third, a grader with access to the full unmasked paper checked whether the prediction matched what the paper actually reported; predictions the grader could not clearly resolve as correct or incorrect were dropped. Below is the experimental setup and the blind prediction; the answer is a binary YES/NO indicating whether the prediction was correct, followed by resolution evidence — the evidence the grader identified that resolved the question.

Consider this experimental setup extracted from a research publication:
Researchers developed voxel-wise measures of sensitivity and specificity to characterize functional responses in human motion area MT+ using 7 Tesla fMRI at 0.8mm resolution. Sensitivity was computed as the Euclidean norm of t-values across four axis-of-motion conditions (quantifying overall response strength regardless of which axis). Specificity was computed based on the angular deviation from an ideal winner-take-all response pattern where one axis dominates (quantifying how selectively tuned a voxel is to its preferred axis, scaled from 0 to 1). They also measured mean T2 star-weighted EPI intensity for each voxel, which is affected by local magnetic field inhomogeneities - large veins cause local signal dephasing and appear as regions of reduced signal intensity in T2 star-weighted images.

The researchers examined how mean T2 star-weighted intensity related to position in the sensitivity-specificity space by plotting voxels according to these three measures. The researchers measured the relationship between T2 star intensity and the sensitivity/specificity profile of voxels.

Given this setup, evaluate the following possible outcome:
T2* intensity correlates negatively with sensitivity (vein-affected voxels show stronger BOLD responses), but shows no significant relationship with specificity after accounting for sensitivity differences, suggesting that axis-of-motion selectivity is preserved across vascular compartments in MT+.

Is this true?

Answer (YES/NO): NO